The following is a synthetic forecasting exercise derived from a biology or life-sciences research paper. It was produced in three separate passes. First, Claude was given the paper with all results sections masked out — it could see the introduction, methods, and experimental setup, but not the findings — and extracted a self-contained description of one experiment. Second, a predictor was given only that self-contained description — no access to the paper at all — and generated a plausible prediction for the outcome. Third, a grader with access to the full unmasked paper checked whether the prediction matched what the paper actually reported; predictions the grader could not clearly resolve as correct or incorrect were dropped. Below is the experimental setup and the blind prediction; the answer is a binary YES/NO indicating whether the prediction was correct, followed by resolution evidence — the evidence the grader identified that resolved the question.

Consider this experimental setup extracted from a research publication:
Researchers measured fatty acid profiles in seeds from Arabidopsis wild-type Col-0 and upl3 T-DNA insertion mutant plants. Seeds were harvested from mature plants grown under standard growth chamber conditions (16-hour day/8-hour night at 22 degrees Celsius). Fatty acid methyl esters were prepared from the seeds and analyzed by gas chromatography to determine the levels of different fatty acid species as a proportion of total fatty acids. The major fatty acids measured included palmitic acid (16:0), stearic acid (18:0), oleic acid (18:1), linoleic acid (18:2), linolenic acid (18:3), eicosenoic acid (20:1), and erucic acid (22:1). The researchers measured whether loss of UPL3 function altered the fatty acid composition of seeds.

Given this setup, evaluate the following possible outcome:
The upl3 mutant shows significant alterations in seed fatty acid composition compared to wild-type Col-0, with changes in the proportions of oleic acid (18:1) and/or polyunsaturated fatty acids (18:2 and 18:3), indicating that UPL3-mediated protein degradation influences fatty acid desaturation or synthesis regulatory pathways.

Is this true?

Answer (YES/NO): NO